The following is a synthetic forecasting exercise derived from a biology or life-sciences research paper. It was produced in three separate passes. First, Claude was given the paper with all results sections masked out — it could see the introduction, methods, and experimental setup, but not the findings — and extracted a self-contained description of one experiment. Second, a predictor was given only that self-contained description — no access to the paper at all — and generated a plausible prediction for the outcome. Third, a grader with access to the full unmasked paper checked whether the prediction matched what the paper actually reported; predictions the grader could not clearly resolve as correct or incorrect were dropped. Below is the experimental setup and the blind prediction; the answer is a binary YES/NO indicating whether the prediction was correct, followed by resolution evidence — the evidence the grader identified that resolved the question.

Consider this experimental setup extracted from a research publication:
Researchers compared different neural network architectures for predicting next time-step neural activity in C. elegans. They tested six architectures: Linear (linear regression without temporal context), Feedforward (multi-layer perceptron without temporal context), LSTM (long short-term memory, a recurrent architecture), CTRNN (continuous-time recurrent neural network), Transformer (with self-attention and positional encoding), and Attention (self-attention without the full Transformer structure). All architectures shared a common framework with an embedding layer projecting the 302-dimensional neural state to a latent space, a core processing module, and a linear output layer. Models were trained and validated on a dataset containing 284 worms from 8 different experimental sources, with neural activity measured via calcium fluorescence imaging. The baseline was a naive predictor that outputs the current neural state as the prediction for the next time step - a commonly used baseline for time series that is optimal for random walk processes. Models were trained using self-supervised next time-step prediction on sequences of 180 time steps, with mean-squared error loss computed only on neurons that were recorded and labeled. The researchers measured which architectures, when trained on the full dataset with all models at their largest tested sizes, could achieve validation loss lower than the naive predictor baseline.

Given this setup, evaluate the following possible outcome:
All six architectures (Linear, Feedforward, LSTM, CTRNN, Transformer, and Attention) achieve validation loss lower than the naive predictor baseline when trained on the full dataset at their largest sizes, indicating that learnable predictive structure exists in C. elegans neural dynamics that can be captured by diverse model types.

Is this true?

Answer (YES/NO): NO